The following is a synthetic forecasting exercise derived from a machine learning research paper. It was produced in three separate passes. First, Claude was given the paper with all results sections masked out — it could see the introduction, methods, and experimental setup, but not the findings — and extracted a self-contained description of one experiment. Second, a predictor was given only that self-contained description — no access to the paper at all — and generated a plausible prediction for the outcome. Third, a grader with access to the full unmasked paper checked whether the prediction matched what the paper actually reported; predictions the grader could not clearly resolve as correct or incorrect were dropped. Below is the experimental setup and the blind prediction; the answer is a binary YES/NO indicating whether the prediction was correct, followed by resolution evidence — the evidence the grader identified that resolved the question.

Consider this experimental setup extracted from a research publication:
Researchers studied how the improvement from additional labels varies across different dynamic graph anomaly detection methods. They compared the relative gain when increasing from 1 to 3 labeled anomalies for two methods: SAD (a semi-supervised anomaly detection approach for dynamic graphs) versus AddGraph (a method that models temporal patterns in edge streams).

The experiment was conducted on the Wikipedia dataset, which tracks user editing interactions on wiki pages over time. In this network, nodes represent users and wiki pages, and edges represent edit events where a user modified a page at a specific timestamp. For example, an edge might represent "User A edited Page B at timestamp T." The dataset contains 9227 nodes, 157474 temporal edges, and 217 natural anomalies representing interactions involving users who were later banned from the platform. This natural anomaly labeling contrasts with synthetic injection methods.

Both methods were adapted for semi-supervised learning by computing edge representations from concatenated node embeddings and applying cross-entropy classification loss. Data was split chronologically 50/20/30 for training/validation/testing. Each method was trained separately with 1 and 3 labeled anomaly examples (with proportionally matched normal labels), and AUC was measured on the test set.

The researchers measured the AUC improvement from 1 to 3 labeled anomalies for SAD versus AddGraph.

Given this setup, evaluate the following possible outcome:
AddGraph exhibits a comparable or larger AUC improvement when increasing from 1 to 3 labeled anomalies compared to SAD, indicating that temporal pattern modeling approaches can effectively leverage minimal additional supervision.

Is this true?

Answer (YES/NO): NO